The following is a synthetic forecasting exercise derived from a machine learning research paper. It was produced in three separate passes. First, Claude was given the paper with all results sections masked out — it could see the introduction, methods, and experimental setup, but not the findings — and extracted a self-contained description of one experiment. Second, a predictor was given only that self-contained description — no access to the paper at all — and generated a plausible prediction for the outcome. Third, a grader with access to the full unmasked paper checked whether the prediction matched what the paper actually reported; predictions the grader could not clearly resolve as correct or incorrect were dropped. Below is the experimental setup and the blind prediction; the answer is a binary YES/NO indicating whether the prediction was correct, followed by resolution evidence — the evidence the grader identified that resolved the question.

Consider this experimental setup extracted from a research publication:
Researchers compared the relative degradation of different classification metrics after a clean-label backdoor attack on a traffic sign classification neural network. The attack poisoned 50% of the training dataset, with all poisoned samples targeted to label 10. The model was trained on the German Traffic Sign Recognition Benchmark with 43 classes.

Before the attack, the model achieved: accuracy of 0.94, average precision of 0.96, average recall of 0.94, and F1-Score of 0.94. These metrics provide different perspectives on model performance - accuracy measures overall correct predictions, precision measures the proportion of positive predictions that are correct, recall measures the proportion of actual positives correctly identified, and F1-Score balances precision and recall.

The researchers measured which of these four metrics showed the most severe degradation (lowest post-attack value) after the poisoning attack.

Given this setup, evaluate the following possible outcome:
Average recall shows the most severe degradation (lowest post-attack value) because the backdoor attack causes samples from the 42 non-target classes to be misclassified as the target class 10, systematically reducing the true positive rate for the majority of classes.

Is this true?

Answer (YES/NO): NO